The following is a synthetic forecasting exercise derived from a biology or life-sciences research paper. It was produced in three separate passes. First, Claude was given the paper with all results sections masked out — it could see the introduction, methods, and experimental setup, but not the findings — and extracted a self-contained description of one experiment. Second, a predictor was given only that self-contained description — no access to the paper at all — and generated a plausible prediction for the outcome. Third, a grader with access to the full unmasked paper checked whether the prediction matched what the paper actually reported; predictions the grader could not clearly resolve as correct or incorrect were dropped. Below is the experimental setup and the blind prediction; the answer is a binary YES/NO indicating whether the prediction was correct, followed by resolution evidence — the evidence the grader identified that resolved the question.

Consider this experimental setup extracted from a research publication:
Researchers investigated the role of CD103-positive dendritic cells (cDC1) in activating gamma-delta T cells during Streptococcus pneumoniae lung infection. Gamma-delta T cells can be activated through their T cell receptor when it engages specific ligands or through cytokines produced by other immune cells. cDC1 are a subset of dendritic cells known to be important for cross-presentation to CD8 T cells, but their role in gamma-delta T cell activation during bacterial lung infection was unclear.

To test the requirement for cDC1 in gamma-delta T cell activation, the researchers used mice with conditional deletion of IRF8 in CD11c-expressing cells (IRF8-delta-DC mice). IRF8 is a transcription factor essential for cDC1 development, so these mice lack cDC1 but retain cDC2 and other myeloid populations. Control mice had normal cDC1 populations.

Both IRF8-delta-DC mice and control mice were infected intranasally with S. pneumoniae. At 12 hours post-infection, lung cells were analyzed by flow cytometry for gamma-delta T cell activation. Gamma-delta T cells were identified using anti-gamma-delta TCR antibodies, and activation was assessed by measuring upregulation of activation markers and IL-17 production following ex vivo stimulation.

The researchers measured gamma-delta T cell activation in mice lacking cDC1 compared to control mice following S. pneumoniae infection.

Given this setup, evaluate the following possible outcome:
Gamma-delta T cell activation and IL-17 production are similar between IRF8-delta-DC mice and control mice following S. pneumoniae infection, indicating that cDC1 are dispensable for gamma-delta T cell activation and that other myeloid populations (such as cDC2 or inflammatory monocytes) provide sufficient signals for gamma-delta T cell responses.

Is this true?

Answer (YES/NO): NO